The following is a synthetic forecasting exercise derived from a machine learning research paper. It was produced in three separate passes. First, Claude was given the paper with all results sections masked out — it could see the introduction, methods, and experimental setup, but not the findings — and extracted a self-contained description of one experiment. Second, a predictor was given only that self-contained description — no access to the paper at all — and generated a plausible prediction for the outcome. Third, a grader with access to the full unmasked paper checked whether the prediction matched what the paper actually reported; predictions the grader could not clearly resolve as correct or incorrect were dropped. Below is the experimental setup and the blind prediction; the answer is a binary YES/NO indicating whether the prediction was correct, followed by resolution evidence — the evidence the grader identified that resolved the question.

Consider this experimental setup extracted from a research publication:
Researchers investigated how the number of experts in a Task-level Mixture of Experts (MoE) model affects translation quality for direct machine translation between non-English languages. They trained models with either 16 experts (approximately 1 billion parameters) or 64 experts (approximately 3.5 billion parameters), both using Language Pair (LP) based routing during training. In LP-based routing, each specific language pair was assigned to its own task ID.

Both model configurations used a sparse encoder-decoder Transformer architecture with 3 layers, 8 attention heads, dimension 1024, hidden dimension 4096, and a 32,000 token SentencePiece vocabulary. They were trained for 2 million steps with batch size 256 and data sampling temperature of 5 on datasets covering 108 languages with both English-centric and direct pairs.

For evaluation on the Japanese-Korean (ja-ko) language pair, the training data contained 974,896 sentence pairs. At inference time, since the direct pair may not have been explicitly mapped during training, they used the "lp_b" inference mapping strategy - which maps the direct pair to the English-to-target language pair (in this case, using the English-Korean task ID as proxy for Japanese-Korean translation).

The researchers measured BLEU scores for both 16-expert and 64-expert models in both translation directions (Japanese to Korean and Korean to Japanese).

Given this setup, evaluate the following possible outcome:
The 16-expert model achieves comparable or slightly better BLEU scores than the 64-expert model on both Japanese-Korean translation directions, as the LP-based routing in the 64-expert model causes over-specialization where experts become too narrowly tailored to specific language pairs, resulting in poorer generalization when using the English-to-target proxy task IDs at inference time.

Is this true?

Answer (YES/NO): NO